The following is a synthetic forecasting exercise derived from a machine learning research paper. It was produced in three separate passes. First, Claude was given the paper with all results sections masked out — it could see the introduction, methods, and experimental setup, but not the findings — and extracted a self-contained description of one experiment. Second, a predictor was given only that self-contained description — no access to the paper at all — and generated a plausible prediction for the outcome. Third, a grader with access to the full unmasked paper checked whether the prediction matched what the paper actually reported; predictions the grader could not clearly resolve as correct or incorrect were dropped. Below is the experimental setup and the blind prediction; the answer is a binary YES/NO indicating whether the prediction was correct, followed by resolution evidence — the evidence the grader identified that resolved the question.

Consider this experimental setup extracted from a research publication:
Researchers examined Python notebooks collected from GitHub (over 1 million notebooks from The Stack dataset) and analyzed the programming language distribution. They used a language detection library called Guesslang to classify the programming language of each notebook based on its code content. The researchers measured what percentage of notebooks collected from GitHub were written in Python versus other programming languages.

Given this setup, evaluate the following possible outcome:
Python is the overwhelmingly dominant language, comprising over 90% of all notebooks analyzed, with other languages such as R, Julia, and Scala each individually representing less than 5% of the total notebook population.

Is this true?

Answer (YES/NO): YES